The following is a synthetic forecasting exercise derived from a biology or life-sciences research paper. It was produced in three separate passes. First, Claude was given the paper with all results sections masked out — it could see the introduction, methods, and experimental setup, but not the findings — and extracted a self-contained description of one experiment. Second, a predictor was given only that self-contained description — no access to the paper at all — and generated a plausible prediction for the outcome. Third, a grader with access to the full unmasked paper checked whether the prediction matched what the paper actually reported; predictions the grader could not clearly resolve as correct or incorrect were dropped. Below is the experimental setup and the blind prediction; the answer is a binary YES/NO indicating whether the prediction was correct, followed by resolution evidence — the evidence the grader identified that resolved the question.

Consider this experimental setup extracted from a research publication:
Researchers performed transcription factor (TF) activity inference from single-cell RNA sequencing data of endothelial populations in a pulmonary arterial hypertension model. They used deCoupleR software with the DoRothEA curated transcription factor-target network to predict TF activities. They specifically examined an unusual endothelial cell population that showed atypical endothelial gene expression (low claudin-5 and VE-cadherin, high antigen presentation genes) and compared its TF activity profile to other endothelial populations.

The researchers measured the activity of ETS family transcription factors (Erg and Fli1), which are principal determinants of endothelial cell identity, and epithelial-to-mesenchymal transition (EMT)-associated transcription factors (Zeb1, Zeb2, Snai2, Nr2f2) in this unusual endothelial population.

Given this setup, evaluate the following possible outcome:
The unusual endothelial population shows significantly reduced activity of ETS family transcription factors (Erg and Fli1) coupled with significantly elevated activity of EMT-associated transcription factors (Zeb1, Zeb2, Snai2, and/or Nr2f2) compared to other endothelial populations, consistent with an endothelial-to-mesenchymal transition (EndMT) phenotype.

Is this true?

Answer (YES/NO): YES